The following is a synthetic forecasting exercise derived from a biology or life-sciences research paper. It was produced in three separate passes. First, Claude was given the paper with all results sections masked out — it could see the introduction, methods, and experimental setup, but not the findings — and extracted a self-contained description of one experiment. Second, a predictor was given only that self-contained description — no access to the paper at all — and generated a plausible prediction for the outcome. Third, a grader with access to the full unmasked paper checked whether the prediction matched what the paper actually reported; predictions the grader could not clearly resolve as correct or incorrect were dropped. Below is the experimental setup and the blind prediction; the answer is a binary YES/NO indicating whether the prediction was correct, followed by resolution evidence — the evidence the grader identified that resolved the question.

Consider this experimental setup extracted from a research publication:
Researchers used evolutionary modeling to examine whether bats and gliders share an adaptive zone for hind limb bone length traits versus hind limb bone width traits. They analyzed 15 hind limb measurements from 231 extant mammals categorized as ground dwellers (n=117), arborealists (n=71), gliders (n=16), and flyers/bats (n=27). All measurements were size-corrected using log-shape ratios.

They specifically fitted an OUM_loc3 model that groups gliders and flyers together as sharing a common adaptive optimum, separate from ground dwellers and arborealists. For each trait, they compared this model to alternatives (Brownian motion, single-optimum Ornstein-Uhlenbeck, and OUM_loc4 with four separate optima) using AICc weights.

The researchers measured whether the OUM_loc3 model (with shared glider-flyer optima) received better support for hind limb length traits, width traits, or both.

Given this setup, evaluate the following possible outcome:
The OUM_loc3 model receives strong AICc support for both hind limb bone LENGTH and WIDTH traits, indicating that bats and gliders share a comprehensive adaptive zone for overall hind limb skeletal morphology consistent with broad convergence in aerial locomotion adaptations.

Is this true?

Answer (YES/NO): YES